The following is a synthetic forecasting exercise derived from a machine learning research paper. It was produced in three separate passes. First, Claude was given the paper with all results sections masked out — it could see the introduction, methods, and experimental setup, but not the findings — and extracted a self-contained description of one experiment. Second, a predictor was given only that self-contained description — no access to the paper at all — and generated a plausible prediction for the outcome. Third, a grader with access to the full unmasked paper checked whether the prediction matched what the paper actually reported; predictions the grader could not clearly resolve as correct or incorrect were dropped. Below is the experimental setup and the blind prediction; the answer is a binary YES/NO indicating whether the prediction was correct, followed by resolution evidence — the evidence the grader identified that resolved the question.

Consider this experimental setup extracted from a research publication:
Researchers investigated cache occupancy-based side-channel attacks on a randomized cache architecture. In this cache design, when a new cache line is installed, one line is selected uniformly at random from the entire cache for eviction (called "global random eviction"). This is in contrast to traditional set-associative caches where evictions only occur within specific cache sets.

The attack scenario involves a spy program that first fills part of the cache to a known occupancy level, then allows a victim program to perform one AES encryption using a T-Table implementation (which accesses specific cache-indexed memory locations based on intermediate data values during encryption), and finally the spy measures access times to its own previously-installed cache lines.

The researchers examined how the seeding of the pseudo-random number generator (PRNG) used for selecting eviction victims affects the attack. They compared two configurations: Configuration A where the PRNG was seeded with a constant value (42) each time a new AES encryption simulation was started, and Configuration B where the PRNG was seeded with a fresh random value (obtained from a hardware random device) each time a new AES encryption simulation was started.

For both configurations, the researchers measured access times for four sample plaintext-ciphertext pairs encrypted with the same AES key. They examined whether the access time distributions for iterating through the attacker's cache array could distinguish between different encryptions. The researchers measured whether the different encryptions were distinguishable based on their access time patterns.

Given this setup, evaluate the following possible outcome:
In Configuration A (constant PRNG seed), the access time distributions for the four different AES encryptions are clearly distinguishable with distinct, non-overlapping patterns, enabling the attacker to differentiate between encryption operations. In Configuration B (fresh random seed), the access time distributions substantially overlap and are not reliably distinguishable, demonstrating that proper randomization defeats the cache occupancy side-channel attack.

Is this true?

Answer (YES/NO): NO